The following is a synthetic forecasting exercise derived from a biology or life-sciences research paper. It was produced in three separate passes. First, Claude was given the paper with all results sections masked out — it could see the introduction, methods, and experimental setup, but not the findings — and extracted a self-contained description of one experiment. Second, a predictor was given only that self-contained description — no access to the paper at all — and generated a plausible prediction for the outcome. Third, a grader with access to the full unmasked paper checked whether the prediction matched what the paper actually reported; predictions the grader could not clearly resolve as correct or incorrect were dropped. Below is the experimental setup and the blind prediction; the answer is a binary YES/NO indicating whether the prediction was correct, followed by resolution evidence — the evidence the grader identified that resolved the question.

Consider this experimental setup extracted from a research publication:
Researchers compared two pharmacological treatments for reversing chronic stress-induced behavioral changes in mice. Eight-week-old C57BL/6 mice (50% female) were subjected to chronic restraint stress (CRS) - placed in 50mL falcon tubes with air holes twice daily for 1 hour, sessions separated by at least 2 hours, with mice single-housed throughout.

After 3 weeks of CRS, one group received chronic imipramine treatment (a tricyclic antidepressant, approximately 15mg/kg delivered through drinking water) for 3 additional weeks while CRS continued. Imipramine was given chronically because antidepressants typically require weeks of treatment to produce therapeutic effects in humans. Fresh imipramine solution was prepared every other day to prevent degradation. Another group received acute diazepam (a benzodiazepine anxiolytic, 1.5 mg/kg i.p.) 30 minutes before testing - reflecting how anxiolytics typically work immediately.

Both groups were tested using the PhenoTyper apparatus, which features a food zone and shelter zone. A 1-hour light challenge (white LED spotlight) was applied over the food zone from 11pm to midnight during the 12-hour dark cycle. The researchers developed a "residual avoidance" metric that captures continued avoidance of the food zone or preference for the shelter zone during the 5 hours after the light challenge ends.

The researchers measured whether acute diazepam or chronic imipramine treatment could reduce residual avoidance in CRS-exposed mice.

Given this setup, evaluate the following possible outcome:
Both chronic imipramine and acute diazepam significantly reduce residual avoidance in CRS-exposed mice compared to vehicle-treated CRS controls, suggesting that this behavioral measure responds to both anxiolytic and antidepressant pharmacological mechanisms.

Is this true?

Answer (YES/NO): NO